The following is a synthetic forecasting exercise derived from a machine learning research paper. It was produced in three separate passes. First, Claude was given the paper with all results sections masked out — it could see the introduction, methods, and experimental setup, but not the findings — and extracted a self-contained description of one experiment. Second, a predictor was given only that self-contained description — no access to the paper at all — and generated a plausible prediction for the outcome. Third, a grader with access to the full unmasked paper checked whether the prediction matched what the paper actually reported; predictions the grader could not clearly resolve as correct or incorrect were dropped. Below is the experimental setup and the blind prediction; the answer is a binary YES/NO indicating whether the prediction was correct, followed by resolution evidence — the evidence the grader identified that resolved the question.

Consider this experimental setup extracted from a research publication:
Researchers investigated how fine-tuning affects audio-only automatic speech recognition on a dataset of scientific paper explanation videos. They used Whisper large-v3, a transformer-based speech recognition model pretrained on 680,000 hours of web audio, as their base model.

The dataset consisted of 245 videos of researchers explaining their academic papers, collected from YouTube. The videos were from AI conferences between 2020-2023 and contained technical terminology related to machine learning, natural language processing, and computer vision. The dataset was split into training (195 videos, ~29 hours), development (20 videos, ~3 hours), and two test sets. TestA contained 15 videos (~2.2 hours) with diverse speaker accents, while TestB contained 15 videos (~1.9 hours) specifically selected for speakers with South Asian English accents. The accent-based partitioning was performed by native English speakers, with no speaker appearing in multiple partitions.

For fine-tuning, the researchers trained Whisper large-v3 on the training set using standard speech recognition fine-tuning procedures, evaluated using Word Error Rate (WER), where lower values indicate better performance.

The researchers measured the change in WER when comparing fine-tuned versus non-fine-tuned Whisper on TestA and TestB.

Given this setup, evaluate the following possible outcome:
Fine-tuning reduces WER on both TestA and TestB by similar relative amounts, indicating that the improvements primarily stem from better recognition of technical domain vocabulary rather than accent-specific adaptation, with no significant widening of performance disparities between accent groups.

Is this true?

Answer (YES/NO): NO